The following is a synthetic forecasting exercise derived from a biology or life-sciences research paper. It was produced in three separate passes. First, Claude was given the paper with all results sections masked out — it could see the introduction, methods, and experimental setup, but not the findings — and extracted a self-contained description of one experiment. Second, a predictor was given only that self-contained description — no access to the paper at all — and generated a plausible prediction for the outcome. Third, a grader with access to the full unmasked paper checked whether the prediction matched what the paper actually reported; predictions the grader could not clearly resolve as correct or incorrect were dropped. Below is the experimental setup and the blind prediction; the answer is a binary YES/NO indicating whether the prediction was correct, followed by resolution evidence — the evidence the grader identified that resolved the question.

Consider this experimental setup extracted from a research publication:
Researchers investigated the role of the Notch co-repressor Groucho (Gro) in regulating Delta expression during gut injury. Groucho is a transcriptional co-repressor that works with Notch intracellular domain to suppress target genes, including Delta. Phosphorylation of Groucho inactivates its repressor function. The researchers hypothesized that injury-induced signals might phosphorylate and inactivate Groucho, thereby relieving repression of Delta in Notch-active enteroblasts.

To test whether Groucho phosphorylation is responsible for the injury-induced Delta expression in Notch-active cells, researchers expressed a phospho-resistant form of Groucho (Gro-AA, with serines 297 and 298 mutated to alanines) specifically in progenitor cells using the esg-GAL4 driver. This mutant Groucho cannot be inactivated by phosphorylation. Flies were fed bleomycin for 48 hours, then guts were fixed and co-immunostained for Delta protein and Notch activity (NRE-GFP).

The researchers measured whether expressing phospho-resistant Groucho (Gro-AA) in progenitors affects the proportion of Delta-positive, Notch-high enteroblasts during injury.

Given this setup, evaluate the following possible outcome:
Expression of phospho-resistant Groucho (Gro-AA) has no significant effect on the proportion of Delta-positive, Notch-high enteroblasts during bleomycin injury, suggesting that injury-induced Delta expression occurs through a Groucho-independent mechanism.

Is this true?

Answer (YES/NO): NO